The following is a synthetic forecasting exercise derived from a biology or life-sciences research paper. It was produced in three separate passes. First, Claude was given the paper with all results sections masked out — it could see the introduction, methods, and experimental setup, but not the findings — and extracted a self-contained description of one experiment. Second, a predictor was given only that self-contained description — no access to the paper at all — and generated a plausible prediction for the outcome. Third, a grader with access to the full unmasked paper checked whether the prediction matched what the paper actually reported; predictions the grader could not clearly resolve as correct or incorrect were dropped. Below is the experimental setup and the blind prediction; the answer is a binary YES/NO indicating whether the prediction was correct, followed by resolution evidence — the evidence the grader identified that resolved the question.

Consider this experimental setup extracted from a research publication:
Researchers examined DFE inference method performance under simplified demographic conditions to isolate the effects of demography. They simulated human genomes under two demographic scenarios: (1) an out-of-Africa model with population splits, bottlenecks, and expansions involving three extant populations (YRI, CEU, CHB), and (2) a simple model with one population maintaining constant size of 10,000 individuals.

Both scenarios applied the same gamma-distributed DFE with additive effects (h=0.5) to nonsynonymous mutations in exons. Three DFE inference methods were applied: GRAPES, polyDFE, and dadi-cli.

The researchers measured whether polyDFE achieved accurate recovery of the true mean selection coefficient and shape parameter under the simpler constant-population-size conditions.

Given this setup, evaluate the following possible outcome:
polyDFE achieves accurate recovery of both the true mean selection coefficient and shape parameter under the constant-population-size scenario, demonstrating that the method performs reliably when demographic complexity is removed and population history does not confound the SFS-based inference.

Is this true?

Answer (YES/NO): YES